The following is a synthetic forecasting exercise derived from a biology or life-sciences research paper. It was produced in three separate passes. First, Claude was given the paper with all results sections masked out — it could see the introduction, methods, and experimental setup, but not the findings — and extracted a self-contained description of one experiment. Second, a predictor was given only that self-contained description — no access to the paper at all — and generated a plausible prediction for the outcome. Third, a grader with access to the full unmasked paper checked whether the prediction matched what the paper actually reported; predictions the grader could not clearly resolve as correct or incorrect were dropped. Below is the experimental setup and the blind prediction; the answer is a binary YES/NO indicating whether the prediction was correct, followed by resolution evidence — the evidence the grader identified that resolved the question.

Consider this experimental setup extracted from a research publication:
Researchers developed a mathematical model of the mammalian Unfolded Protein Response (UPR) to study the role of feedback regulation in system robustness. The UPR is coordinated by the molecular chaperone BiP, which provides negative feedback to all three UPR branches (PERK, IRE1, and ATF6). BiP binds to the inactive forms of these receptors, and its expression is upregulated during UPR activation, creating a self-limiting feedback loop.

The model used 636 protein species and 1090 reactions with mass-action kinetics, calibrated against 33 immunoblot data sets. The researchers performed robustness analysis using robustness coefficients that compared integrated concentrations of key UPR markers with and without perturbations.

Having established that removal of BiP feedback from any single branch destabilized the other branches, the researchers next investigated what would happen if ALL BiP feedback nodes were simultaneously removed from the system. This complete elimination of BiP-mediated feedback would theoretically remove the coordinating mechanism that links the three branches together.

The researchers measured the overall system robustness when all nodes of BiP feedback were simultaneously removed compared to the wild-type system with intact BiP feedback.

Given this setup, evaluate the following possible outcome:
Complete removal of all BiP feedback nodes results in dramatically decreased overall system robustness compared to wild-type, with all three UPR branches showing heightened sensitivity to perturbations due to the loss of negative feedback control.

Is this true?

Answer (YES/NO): NO